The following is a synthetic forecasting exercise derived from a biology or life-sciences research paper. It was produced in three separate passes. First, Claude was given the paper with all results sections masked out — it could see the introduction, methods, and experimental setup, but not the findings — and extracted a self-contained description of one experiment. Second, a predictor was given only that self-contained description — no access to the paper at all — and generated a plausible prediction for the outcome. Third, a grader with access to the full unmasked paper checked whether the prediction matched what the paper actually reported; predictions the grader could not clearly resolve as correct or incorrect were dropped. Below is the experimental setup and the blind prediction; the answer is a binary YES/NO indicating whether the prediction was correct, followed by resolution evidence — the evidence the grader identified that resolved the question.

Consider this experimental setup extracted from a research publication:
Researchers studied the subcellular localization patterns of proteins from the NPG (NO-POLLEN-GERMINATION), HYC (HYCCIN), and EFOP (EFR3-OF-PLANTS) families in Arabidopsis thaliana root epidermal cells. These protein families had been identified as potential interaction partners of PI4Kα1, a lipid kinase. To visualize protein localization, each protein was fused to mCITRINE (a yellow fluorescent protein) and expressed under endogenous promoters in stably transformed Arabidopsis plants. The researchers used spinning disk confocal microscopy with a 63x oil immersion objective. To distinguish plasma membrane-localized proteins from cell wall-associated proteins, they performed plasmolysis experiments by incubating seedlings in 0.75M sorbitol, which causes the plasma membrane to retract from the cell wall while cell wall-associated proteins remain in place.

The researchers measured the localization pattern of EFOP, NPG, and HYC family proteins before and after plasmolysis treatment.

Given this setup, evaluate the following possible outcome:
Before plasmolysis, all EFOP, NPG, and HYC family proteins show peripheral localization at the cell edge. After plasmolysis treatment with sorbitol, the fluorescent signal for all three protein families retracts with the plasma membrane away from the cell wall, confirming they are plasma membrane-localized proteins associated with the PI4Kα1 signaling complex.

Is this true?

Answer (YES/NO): NO